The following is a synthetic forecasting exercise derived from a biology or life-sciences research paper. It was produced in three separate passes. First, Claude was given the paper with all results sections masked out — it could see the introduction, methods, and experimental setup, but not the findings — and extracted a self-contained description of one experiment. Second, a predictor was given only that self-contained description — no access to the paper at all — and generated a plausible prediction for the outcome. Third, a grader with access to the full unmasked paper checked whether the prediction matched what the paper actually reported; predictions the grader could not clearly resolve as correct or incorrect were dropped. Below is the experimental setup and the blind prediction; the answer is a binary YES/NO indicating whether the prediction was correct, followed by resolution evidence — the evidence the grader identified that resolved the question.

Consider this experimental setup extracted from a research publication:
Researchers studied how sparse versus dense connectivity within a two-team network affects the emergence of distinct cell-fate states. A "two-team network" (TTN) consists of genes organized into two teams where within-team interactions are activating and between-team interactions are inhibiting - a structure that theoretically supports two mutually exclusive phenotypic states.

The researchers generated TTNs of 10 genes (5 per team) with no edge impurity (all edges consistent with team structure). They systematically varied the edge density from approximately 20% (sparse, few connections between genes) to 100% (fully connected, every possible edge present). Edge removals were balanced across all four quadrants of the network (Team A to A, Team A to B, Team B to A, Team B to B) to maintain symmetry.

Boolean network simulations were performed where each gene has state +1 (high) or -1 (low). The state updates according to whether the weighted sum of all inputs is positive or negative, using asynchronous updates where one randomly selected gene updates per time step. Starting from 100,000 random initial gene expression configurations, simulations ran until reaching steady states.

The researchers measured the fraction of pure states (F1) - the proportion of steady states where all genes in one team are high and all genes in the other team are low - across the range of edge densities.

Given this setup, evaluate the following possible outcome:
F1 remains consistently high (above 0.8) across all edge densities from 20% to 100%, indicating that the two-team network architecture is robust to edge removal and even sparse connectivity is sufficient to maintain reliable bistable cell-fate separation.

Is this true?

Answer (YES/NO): NO